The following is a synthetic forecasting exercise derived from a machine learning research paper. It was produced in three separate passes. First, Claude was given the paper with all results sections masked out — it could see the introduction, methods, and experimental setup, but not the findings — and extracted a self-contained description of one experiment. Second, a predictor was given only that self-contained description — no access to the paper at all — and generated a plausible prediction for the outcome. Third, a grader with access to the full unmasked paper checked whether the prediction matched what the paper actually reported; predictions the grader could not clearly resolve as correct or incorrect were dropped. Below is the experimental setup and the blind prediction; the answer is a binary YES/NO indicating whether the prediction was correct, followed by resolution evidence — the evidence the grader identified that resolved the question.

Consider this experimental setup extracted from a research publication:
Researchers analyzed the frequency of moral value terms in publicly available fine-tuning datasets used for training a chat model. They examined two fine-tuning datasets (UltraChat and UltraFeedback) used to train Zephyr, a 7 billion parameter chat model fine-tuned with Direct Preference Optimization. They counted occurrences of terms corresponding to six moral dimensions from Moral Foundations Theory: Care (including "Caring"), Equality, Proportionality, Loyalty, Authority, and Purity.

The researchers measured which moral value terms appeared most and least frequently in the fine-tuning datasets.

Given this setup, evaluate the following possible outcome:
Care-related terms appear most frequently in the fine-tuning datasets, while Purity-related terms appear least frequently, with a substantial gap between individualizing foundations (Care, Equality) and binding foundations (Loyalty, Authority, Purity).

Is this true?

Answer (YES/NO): NO